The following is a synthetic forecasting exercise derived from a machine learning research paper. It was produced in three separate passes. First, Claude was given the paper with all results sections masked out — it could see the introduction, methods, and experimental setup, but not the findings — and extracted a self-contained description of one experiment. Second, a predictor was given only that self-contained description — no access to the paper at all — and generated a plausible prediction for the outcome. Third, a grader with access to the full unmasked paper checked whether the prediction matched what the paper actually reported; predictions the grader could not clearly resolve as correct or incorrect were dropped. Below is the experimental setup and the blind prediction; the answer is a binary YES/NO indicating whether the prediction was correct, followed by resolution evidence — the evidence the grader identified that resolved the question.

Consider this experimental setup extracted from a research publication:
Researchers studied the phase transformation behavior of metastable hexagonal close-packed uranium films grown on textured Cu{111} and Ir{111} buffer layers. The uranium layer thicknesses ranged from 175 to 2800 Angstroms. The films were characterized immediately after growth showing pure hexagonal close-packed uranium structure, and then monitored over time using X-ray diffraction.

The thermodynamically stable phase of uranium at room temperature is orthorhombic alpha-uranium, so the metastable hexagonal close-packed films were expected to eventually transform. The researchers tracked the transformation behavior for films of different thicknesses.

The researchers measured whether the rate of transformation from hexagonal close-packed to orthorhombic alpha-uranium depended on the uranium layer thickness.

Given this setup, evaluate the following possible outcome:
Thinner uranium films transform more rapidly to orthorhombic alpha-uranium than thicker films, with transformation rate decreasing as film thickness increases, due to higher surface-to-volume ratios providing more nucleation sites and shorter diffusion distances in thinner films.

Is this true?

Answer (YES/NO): NO